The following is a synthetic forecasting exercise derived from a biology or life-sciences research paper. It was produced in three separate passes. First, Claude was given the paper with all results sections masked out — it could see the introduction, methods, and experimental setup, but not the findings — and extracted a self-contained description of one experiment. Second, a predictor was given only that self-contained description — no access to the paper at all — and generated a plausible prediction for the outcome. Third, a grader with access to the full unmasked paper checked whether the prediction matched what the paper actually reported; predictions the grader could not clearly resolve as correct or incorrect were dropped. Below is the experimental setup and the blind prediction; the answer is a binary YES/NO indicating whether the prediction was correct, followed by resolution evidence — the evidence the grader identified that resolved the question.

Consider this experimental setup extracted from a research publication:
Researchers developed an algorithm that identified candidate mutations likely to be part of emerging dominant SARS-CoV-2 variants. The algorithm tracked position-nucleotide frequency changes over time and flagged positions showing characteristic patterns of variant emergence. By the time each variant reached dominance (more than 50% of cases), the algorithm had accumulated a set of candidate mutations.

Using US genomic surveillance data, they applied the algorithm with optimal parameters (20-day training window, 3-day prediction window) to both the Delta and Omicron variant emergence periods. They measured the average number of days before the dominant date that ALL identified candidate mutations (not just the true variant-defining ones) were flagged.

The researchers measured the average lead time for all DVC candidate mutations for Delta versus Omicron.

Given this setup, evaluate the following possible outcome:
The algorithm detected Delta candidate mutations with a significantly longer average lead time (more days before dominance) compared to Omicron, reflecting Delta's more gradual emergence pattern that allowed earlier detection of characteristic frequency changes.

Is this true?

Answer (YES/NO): NO